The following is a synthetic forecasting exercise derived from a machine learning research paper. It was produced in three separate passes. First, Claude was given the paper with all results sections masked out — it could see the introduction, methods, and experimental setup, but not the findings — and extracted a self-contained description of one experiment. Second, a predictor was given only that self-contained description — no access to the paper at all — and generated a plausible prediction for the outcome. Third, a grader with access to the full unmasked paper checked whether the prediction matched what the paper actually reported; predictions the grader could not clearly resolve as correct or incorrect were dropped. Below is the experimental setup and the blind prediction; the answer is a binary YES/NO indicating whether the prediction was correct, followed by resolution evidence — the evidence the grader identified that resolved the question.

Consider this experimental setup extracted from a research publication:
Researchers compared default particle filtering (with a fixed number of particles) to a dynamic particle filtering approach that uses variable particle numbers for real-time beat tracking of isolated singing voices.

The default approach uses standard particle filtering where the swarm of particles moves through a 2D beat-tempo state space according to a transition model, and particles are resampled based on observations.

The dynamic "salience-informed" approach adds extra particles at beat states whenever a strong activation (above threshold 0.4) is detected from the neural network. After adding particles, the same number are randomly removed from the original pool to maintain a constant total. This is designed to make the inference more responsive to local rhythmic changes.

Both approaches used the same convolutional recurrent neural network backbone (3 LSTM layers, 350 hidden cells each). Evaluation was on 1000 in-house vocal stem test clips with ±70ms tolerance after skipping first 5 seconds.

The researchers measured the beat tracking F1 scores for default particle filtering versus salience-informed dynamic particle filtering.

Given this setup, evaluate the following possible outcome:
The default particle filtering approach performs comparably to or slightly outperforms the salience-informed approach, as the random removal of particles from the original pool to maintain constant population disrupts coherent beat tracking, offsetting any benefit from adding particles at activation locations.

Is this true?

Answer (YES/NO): NO